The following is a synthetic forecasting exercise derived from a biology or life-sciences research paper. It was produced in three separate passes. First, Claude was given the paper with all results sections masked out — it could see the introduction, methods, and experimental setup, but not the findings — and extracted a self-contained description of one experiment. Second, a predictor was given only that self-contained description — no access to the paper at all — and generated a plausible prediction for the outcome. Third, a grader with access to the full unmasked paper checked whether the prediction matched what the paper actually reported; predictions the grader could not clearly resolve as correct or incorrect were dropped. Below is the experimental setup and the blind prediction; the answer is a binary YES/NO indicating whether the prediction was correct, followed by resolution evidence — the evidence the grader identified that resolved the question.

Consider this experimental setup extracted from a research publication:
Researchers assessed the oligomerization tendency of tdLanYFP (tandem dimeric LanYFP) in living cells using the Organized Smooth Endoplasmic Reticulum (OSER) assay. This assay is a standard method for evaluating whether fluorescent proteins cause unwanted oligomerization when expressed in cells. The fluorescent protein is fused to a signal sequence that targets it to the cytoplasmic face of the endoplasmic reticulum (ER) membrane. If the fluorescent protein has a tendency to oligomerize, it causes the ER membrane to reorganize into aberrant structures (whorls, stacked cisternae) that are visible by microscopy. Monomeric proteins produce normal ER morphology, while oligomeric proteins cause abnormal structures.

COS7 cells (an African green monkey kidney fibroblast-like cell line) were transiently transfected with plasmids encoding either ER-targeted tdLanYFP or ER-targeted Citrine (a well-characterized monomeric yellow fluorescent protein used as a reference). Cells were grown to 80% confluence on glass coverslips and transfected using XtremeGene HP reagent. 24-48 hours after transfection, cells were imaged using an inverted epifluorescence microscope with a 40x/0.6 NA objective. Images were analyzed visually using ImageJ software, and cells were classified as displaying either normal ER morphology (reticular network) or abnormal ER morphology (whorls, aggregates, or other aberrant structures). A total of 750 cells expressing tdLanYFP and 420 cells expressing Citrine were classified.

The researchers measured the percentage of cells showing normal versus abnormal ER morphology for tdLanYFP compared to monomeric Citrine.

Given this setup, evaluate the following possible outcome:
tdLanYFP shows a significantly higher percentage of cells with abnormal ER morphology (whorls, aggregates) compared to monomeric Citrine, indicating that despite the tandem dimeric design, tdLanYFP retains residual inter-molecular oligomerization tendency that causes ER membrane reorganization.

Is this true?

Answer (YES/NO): YES